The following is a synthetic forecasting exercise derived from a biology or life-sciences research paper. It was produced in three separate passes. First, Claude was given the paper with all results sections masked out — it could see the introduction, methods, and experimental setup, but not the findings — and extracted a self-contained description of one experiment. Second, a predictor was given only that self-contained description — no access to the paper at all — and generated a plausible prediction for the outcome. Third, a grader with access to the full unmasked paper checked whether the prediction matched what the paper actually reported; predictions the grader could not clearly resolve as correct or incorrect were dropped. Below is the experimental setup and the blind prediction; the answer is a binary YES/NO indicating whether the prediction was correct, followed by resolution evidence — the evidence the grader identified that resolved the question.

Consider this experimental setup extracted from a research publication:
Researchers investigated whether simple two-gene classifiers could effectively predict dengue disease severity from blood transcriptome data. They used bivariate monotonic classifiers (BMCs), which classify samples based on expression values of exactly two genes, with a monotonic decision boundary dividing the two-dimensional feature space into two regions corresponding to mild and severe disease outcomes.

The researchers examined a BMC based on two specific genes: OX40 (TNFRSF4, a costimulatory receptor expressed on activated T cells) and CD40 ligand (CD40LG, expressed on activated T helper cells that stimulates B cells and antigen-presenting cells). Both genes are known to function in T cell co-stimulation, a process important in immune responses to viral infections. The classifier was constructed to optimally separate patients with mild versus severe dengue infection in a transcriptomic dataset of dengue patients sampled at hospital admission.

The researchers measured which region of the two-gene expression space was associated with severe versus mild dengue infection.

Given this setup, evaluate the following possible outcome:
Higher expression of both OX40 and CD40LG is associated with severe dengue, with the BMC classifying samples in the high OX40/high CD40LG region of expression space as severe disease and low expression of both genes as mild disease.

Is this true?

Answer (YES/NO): NO